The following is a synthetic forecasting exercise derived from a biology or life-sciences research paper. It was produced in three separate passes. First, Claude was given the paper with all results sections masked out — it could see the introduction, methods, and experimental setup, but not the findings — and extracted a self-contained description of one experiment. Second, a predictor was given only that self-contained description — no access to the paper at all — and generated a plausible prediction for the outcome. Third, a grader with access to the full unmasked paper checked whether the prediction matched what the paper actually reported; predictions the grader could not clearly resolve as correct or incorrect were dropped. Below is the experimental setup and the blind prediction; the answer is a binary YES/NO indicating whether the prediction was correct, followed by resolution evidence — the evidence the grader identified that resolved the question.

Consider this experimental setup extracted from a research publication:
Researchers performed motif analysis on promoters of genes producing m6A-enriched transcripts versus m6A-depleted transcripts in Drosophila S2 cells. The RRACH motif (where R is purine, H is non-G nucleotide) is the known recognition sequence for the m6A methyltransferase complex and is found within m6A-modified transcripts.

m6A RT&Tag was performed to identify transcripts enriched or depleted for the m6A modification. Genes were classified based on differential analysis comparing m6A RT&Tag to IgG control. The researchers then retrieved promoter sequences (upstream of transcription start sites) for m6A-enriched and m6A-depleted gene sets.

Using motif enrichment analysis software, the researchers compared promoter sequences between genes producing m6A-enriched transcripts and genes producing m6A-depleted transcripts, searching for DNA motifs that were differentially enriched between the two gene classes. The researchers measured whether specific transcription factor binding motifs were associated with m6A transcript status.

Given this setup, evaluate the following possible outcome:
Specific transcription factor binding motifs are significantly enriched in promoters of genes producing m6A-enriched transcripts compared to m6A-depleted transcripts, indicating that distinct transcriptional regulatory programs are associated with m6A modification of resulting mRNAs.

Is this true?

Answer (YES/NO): YES